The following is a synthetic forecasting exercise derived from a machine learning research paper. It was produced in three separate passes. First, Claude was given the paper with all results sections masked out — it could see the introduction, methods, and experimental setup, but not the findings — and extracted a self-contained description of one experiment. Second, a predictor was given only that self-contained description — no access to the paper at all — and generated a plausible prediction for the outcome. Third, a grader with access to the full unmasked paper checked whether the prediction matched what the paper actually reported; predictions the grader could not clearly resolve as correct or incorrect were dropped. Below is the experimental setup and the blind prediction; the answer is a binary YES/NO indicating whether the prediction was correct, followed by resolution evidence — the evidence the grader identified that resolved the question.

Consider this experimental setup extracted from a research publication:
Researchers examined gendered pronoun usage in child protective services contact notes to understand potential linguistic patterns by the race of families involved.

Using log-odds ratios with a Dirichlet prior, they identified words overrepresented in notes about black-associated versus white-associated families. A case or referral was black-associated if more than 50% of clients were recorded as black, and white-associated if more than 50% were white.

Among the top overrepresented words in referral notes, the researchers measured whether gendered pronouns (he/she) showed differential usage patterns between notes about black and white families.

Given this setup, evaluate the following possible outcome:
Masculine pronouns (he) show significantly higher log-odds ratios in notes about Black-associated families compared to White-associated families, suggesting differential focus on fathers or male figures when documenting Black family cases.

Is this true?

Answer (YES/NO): NO